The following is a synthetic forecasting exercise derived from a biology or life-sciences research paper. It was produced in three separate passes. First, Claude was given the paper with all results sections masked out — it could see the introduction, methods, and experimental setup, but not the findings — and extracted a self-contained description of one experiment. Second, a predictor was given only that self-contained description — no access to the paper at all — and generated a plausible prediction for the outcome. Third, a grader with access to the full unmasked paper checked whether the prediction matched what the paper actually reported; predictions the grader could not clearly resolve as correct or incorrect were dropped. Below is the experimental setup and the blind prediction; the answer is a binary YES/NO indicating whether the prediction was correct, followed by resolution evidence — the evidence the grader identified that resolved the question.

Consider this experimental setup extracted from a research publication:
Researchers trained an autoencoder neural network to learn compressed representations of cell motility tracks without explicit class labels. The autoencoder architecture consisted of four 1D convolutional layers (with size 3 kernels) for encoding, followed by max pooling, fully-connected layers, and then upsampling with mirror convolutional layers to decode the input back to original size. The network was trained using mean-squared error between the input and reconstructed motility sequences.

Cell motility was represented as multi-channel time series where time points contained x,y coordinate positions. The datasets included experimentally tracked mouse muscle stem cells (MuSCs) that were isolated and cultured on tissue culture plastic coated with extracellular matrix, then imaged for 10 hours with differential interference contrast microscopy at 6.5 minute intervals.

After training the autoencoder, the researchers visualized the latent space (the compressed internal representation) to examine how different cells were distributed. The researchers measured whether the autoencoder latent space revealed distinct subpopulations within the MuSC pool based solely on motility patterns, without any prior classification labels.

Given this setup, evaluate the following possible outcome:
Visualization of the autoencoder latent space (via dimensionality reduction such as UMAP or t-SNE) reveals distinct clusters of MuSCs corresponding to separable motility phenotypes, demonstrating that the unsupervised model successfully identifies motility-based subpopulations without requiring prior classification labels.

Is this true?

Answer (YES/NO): YES